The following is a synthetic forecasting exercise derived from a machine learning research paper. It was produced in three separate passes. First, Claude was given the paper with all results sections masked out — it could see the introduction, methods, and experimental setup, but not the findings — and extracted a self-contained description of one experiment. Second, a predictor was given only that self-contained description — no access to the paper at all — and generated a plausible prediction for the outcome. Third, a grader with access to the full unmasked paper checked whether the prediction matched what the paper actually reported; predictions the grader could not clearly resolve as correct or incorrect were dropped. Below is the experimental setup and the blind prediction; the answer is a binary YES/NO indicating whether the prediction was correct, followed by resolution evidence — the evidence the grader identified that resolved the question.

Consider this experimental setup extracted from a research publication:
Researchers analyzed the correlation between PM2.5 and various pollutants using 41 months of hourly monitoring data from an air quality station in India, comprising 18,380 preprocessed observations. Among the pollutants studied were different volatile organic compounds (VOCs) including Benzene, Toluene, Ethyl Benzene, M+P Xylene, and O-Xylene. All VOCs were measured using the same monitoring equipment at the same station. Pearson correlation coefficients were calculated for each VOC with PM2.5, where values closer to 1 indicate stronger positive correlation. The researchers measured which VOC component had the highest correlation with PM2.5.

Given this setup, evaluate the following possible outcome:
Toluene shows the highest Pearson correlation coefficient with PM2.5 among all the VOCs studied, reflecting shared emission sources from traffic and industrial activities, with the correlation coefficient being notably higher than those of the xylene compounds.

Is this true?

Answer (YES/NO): NO